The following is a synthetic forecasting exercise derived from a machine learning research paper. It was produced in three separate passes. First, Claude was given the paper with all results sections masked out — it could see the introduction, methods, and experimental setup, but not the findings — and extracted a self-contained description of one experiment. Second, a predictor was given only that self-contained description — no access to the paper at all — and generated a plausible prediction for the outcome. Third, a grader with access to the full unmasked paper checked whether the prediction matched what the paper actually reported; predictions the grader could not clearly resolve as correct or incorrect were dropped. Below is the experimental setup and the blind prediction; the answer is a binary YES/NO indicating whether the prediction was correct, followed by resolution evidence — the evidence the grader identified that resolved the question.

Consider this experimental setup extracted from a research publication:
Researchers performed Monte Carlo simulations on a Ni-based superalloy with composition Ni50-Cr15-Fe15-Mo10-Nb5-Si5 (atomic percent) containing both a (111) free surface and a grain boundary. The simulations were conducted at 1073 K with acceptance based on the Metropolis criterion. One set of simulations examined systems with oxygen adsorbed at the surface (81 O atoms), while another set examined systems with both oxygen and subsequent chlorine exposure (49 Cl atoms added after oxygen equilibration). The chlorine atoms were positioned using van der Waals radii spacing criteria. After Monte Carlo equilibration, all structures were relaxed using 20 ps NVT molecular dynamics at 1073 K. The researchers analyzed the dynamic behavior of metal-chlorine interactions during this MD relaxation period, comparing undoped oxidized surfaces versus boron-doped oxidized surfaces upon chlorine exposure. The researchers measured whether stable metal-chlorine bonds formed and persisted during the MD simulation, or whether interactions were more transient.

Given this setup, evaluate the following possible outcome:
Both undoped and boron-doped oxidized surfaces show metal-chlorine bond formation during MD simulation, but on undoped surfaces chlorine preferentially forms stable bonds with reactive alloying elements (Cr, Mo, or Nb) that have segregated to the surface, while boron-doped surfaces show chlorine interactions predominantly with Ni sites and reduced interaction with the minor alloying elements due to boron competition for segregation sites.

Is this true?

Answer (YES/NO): NO